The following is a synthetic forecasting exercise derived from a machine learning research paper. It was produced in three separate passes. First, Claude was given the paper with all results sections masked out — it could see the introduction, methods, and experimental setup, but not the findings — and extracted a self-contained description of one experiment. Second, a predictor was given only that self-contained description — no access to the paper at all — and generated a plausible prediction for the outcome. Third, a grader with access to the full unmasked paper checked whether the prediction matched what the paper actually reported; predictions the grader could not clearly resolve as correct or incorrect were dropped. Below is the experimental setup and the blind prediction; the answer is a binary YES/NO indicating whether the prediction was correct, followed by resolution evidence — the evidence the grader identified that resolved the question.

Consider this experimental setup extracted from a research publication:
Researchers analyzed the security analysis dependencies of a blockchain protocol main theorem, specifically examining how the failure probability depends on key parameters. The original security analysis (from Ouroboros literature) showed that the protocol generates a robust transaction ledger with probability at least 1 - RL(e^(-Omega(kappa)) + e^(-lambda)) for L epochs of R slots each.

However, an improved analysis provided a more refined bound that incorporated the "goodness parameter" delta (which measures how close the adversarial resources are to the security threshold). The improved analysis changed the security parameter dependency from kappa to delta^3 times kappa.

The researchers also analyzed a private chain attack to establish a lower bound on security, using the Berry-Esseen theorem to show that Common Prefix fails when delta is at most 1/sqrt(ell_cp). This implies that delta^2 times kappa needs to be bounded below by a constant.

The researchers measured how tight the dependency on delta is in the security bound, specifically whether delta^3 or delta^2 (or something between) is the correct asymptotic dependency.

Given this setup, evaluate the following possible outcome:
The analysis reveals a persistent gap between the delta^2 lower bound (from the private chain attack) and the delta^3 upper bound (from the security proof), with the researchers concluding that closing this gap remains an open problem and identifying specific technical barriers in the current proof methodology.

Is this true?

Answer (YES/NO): NO